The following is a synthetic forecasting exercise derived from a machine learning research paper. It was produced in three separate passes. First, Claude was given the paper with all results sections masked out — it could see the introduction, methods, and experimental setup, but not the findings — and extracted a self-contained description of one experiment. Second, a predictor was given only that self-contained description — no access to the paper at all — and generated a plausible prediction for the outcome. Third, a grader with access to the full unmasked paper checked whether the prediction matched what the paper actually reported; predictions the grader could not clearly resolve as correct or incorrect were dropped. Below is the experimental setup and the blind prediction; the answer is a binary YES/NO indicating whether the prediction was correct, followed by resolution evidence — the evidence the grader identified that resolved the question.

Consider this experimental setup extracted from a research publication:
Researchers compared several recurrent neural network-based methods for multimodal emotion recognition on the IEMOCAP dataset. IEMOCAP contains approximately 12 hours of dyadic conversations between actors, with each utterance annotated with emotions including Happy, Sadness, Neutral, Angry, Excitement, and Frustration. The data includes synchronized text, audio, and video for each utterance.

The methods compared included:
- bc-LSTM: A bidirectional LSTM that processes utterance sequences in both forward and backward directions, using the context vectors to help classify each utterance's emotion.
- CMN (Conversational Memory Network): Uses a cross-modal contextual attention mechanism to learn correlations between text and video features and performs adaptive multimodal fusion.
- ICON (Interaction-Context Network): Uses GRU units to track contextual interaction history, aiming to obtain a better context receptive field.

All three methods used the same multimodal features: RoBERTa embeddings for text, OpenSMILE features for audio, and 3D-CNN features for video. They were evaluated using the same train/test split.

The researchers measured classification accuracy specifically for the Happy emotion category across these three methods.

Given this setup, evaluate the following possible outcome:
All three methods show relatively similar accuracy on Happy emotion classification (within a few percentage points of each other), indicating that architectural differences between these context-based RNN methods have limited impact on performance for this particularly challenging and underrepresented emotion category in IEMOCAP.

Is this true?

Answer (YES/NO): NO